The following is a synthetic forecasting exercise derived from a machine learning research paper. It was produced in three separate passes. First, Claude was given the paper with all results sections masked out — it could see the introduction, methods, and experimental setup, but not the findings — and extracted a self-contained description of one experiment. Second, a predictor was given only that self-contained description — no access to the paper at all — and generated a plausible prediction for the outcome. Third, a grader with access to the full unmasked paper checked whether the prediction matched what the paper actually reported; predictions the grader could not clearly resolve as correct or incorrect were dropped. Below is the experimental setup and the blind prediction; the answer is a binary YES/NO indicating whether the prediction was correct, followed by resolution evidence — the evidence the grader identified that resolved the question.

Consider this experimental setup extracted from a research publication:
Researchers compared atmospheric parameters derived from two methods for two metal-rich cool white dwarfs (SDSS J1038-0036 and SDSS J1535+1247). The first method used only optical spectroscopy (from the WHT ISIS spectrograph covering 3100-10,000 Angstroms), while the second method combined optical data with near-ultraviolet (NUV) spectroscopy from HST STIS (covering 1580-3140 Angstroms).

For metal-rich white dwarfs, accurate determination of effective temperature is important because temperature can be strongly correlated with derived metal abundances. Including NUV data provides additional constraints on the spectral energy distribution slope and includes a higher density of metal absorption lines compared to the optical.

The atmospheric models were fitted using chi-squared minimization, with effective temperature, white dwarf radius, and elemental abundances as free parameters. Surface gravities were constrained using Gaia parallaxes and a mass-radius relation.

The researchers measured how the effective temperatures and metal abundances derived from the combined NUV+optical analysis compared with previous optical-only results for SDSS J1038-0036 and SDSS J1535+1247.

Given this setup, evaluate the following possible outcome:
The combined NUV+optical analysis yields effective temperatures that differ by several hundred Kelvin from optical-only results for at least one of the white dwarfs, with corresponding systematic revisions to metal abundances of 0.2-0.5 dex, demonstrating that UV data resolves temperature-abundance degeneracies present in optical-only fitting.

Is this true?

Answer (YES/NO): NO